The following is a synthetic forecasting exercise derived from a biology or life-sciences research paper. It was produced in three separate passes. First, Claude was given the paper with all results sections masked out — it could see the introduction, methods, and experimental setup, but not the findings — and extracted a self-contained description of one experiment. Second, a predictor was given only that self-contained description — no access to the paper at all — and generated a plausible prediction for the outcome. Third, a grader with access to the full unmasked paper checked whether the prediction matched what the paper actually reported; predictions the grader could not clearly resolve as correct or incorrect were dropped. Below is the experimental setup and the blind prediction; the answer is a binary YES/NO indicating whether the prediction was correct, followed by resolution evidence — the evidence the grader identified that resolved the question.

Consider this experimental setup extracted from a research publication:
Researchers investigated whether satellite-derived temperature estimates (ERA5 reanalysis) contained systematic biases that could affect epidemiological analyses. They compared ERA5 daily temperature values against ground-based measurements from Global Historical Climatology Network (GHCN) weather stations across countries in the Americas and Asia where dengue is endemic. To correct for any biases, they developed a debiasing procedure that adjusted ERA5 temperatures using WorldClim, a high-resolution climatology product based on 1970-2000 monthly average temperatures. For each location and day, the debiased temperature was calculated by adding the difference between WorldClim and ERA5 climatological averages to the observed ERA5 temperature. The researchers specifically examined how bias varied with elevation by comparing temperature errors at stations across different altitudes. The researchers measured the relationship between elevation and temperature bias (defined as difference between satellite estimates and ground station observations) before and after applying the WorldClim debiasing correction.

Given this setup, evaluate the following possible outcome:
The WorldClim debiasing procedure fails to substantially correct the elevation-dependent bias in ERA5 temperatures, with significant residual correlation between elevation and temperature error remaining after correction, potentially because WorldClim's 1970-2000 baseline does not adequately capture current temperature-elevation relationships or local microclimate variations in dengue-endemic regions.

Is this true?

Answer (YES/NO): NO